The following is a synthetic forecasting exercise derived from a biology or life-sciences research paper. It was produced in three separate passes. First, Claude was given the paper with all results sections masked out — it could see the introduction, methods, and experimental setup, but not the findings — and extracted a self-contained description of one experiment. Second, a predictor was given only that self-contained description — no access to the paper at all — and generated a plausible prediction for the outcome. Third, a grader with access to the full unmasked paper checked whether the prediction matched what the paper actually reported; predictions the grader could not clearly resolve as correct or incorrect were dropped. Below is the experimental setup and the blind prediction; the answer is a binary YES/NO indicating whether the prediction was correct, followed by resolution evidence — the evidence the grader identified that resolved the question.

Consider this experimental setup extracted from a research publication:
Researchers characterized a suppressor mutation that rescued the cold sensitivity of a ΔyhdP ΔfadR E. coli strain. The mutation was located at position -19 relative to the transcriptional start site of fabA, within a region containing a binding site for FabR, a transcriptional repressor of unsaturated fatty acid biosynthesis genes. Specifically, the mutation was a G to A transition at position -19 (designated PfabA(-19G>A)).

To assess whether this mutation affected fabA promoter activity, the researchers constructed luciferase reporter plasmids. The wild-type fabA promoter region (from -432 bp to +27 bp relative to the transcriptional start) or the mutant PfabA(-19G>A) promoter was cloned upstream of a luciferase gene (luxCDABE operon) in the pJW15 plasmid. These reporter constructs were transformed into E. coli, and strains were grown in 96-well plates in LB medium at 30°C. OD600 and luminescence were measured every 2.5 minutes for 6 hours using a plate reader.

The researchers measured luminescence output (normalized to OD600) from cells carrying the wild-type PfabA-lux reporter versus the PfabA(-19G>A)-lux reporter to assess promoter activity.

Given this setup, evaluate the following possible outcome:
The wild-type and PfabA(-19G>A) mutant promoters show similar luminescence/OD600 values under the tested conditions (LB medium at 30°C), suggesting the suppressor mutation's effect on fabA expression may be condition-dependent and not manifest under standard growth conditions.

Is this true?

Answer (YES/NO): NO